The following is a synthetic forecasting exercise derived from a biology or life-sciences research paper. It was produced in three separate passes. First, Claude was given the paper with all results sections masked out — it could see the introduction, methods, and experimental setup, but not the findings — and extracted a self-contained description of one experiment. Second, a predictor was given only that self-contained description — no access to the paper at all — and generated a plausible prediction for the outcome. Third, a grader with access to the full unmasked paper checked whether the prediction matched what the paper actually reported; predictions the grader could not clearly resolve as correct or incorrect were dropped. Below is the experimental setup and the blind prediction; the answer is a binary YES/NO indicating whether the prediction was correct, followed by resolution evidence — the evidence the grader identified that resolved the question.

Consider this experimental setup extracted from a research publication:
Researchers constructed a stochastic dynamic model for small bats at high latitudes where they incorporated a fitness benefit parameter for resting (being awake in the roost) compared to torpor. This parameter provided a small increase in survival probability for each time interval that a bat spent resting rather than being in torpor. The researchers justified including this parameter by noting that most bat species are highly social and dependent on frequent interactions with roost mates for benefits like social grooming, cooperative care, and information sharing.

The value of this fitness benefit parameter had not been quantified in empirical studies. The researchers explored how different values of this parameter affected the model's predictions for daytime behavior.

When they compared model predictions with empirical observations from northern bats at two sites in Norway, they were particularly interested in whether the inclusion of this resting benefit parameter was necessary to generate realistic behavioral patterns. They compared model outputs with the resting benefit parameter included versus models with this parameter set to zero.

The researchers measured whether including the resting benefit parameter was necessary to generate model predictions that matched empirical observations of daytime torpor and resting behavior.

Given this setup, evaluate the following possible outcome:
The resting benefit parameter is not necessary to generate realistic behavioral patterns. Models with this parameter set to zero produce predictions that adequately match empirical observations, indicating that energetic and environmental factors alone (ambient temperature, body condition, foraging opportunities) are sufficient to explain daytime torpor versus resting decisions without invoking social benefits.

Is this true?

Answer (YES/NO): NO